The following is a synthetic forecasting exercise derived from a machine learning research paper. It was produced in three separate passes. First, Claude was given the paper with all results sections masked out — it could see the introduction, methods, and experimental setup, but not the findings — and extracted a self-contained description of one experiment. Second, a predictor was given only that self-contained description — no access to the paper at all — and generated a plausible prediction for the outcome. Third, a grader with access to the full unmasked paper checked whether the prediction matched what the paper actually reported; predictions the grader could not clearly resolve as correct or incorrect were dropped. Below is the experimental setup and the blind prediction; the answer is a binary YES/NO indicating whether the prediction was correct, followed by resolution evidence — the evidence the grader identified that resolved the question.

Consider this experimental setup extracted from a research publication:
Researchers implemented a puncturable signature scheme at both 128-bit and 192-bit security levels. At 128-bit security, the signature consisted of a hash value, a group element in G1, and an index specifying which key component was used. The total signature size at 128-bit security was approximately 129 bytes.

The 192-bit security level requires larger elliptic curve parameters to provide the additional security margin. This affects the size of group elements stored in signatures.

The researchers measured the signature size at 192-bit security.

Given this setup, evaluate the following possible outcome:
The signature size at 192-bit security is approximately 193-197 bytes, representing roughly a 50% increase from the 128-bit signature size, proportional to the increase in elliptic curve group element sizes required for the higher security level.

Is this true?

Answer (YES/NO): NO